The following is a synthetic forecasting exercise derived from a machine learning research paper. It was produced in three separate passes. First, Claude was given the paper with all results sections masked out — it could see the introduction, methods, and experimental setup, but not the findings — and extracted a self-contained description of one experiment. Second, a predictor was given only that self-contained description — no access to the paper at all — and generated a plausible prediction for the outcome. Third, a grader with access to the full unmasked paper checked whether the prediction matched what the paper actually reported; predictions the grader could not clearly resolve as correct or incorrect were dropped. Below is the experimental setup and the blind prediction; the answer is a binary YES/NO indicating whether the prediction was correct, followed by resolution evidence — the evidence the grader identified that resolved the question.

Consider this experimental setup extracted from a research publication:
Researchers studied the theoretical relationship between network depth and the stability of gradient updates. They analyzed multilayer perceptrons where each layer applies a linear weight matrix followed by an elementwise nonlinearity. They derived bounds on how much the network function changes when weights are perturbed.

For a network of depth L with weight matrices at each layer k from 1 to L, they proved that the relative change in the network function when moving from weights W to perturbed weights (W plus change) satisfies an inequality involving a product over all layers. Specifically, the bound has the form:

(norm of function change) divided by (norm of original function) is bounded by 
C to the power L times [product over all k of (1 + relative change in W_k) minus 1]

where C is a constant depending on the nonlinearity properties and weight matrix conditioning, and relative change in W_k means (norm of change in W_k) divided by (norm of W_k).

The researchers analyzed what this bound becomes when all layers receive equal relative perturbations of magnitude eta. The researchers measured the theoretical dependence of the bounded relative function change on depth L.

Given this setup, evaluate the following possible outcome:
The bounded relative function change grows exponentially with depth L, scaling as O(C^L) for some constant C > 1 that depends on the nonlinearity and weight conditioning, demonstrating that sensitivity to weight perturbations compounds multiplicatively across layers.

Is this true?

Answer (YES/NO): YES